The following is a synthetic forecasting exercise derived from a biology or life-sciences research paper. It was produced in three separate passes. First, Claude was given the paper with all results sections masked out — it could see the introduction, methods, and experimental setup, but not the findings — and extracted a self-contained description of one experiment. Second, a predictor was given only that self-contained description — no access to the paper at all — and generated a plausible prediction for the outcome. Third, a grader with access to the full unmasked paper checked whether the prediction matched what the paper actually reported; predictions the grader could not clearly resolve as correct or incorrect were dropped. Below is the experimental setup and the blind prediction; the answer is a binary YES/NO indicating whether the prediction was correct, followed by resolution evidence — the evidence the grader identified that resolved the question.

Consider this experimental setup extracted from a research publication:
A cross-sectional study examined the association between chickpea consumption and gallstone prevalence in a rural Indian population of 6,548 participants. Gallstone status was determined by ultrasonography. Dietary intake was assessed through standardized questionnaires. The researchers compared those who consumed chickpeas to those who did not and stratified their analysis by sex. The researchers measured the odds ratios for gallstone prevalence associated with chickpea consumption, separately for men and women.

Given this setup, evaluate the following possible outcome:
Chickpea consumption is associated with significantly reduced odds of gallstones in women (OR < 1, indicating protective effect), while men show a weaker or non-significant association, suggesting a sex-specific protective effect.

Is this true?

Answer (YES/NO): NO